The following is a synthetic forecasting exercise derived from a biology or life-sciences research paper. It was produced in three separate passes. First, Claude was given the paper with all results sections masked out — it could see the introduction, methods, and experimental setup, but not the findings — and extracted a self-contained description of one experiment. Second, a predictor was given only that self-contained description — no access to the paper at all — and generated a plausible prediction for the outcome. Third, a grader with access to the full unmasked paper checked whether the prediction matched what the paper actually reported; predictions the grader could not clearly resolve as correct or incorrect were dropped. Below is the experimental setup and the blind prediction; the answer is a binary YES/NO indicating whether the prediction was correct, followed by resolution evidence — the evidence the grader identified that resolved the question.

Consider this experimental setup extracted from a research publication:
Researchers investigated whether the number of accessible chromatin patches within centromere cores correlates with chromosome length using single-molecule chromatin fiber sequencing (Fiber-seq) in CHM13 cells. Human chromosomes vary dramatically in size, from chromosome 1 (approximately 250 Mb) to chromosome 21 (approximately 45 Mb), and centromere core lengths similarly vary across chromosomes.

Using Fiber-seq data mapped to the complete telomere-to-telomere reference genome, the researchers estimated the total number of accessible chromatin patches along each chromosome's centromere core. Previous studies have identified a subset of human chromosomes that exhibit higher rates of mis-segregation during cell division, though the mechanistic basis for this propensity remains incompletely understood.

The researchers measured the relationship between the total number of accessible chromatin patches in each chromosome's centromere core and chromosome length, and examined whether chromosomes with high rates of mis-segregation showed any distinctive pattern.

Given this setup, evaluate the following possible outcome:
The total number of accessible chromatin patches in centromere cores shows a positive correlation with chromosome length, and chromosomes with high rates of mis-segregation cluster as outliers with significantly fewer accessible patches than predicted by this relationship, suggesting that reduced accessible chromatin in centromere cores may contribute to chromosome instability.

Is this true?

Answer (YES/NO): YES